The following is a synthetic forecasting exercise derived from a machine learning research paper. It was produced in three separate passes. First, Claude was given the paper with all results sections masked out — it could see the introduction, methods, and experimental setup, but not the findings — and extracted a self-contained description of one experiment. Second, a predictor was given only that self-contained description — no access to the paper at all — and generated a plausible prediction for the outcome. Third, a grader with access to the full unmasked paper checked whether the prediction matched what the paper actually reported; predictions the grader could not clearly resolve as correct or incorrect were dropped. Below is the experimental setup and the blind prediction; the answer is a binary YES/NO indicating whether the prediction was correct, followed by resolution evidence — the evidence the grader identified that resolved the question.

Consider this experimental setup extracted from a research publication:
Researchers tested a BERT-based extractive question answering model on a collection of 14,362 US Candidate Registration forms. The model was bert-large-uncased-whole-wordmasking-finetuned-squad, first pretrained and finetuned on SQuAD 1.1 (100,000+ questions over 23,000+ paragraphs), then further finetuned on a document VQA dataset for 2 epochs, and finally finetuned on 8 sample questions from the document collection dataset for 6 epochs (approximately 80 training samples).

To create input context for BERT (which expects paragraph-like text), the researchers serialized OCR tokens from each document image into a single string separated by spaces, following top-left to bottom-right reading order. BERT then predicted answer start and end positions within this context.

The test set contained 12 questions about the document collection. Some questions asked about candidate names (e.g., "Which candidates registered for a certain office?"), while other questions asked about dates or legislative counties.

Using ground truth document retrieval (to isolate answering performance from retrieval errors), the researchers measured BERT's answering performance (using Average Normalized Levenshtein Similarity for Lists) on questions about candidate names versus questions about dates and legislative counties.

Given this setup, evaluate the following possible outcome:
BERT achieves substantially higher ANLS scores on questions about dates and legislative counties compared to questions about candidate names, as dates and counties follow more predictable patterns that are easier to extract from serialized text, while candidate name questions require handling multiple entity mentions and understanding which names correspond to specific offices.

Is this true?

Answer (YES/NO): YES